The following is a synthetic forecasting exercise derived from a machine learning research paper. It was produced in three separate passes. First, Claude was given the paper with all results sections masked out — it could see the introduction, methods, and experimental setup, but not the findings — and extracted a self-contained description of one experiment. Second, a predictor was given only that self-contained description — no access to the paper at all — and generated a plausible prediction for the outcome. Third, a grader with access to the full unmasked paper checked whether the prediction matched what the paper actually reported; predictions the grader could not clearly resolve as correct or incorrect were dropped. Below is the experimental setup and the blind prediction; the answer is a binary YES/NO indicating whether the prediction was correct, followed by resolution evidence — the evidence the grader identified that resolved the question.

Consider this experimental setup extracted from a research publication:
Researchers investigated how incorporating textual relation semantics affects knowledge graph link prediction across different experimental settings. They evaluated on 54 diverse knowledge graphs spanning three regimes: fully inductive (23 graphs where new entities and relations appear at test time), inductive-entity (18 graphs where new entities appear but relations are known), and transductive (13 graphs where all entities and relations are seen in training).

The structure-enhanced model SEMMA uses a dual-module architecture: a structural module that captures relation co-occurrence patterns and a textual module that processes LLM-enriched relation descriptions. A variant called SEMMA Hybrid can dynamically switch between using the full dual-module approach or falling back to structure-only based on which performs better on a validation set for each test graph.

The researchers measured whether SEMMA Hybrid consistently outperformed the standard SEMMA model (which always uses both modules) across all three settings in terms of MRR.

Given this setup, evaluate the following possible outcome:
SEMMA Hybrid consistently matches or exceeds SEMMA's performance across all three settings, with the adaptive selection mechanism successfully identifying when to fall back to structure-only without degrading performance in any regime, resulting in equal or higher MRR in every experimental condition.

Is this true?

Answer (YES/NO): YES